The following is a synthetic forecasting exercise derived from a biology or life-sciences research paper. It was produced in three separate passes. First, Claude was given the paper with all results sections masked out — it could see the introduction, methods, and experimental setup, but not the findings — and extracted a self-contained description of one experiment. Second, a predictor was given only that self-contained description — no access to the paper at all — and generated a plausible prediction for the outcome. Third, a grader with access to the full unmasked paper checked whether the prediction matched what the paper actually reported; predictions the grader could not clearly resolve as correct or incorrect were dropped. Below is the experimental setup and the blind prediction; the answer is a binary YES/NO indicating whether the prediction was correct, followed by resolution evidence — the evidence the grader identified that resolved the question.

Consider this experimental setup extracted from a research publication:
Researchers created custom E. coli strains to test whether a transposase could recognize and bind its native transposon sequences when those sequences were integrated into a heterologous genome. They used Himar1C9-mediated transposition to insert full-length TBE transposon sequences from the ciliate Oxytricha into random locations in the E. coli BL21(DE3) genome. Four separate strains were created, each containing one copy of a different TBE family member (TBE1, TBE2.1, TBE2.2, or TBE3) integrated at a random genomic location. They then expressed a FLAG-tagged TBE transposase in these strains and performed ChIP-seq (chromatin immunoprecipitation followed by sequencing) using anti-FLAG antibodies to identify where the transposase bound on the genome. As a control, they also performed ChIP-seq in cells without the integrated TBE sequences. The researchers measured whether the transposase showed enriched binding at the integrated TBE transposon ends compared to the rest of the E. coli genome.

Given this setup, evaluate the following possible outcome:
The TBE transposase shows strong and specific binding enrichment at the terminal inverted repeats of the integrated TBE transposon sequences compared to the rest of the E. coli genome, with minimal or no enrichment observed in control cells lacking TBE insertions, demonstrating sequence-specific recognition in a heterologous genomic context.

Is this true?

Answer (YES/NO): NO